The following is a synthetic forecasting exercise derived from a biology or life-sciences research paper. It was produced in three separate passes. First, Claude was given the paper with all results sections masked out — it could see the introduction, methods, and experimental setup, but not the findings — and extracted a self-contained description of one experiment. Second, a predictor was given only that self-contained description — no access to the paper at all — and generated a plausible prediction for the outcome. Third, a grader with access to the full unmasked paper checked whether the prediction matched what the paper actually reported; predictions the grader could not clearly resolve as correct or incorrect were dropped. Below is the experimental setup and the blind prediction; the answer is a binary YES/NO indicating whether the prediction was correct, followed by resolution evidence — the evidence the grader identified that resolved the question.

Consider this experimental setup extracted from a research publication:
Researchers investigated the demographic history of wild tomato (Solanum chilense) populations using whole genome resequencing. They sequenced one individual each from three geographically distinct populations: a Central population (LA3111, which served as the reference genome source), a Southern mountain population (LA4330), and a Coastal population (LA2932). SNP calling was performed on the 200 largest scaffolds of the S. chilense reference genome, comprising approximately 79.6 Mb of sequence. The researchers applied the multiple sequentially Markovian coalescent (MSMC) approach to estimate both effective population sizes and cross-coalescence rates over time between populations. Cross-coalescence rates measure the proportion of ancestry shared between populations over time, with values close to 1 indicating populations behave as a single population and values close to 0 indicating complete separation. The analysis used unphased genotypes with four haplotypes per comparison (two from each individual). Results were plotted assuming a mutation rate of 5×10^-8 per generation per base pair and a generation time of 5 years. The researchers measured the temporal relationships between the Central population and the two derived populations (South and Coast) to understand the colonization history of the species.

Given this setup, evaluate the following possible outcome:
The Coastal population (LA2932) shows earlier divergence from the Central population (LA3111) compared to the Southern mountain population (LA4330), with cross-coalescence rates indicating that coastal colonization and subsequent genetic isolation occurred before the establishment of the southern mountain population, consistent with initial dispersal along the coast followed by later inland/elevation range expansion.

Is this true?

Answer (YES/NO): YES